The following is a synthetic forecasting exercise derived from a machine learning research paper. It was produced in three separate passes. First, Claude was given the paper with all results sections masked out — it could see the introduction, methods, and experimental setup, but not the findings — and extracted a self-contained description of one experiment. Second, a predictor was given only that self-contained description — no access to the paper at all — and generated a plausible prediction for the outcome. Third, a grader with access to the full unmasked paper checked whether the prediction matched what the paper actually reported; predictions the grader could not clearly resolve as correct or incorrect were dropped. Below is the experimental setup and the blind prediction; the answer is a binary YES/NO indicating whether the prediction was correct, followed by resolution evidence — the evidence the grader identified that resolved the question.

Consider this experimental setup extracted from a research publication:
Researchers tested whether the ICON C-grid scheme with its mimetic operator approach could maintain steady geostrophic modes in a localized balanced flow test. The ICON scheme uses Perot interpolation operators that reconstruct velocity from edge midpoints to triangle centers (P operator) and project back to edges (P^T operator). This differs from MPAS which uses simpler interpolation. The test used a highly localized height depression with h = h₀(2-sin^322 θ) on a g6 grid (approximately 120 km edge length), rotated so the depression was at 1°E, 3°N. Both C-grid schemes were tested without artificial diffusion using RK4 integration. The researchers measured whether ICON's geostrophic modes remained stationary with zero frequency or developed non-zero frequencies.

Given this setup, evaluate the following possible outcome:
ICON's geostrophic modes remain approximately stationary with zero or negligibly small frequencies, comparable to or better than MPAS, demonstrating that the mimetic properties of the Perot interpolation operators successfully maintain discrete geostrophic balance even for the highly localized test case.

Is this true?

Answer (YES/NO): YES